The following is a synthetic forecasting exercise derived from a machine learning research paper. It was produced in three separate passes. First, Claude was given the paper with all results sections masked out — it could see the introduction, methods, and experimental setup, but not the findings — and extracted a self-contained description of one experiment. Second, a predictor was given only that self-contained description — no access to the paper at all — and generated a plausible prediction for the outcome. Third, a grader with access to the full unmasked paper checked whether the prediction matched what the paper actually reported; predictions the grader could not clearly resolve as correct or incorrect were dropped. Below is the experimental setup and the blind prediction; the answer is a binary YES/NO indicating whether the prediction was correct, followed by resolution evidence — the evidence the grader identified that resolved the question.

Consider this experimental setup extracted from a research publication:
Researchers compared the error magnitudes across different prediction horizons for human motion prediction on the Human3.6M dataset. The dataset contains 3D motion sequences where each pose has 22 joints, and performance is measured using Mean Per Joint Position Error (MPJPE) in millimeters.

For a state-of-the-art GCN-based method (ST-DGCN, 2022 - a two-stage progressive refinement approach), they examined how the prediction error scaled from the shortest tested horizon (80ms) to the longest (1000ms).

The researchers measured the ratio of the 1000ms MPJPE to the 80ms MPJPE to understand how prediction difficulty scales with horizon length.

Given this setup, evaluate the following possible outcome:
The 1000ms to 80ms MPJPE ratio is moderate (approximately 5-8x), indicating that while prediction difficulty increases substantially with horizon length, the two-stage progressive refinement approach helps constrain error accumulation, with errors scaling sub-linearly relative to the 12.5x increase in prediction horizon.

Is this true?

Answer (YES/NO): NO